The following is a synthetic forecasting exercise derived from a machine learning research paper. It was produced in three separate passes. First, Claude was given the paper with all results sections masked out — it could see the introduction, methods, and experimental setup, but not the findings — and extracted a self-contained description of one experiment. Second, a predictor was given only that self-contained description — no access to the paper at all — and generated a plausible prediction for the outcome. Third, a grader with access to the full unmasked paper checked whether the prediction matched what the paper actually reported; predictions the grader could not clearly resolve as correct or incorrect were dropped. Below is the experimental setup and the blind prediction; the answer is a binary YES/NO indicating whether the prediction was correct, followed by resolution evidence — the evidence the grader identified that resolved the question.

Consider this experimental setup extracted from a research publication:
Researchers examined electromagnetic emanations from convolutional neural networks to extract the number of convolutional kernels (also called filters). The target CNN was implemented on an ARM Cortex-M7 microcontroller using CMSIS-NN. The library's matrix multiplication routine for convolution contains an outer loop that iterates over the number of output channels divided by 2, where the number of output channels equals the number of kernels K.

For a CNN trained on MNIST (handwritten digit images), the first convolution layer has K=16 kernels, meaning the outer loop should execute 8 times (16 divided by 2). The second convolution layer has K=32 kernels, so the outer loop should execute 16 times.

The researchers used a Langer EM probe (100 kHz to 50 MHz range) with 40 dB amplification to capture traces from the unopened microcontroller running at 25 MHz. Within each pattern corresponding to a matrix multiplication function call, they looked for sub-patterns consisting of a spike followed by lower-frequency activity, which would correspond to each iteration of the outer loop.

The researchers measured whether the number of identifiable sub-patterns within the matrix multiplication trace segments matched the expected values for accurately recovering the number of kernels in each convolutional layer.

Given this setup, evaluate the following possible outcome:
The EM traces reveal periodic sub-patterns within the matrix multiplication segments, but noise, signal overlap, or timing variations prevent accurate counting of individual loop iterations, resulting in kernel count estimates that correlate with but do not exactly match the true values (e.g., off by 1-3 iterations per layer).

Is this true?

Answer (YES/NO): NO